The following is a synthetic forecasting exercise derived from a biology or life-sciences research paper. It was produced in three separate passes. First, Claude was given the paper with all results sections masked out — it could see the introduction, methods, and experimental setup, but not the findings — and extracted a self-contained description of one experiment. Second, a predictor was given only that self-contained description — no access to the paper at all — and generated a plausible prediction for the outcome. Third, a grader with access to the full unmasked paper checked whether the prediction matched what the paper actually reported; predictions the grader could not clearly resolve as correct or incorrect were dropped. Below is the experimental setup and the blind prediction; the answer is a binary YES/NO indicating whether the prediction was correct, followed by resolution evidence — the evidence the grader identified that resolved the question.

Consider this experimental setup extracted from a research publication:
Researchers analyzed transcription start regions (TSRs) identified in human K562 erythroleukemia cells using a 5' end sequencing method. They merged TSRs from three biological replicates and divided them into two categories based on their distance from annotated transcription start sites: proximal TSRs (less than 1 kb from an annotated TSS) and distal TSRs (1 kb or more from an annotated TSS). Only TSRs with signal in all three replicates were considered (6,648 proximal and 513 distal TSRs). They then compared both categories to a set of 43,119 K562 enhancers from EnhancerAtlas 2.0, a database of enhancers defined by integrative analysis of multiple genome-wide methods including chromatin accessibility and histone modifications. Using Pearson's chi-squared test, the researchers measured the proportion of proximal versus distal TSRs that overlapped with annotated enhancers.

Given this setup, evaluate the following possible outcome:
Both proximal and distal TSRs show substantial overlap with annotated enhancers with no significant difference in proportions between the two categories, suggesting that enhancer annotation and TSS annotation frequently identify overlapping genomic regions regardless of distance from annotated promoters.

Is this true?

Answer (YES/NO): NO